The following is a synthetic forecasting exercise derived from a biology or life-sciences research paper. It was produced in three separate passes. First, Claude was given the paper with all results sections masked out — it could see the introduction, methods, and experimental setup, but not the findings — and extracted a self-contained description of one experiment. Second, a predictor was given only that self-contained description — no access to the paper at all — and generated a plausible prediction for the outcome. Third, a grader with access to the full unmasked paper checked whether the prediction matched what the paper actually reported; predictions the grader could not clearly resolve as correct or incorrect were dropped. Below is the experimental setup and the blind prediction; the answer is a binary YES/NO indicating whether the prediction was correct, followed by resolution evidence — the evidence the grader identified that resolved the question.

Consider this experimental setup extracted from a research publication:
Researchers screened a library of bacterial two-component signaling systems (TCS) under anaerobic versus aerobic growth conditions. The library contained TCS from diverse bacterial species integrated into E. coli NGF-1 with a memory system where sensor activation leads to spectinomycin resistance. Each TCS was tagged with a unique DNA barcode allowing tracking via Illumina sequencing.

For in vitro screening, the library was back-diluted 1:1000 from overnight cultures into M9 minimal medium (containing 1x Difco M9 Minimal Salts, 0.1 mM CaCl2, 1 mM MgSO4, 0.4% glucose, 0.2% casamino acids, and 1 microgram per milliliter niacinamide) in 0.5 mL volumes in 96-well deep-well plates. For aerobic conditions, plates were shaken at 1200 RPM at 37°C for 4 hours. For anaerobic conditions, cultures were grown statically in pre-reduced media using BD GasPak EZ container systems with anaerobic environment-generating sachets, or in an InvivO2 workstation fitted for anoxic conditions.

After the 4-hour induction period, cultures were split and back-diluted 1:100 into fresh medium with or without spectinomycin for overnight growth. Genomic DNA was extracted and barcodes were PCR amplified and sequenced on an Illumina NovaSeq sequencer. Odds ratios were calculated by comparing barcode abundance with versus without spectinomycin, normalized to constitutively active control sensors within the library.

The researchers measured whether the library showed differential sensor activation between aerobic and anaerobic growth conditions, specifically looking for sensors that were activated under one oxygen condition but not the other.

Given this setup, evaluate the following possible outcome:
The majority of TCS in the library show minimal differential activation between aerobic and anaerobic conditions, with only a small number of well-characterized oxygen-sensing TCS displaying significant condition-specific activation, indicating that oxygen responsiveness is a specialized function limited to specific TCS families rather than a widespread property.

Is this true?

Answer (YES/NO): NO